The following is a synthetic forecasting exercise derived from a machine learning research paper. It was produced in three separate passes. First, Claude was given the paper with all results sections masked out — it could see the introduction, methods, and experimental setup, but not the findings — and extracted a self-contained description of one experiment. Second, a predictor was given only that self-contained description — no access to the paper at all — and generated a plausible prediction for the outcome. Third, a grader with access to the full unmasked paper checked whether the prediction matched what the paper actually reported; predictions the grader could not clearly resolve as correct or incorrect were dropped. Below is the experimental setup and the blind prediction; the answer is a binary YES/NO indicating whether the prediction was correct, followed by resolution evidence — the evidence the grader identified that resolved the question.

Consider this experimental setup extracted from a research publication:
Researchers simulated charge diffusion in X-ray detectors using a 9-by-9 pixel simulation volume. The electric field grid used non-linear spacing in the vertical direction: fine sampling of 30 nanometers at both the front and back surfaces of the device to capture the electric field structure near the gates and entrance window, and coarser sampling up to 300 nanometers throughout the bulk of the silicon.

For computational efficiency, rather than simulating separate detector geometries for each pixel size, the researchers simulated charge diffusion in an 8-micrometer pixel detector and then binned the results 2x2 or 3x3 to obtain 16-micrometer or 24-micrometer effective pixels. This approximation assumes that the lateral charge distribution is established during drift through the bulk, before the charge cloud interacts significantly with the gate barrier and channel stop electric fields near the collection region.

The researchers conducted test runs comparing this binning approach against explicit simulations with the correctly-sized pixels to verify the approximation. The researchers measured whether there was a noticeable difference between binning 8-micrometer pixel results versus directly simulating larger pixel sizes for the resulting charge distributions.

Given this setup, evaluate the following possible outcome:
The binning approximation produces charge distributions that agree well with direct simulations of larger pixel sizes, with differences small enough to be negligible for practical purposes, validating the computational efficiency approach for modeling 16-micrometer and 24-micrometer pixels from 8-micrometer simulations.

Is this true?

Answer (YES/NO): YES